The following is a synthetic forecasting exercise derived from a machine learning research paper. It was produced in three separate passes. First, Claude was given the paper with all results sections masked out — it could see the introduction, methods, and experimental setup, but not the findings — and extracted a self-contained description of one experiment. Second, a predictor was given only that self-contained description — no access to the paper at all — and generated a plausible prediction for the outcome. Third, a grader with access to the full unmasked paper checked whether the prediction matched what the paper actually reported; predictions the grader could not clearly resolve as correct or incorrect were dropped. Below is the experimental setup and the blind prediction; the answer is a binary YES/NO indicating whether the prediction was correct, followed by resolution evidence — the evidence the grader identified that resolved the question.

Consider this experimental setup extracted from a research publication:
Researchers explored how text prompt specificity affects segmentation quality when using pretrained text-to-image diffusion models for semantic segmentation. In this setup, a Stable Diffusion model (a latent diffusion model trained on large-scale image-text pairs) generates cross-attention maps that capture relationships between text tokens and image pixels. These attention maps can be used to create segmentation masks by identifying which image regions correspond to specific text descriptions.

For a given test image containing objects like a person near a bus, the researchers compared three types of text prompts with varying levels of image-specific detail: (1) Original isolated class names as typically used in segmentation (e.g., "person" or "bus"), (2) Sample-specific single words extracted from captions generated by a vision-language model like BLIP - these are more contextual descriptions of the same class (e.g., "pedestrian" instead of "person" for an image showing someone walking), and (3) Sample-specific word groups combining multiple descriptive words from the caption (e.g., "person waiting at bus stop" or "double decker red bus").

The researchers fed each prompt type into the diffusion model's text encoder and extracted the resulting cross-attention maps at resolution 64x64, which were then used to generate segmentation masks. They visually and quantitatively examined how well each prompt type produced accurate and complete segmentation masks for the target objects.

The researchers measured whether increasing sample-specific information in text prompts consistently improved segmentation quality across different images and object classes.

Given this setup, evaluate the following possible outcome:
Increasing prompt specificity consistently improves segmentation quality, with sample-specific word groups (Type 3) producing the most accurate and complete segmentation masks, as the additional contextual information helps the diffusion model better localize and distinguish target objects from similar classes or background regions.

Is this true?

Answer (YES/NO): NO